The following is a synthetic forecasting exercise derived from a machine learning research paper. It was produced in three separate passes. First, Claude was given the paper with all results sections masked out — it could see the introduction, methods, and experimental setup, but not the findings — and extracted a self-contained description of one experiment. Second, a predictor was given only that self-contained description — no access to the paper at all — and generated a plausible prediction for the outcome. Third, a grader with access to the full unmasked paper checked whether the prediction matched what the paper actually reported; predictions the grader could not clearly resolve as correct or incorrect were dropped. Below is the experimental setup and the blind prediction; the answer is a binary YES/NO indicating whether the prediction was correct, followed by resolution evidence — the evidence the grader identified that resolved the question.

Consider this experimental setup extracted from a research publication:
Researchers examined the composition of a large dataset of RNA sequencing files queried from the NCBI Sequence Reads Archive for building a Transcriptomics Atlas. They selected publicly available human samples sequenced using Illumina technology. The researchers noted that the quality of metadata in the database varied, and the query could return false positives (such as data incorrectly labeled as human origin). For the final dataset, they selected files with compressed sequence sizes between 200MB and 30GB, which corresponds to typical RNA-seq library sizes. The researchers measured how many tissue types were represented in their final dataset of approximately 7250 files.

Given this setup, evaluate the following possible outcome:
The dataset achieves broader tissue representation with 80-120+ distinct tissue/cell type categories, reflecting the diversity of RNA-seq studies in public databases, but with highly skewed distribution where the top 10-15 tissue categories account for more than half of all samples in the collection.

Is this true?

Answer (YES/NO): NO